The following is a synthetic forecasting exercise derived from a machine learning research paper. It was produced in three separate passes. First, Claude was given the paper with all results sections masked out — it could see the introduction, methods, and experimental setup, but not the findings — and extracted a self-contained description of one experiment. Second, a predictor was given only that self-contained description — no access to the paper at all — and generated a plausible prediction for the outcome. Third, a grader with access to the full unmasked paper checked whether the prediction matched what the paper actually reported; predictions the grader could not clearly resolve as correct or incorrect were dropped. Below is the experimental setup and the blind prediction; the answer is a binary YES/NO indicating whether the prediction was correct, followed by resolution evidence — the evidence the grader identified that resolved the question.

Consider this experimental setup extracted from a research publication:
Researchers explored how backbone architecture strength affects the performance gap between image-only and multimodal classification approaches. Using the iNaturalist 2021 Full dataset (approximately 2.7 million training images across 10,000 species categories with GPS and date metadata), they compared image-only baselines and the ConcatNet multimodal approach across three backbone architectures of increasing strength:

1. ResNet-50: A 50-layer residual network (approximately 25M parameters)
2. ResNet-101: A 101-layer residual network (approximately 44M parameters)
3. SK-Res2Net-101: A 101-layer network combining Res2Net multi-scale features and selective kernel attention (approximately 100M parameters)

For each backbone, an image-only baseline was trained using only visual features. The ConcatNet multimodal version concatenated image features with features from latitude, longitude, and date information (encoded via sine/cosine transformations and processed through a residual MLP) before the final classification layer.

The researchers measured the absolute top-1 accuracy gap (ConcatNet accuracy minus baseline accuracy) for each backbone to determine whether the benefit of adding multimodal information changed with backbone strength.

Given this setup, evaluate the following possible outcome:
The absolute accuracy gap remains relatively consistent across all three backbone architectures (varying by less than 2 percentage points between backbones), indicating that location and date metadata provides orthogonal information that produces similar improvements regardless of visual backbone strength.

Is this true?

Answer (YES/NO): NO